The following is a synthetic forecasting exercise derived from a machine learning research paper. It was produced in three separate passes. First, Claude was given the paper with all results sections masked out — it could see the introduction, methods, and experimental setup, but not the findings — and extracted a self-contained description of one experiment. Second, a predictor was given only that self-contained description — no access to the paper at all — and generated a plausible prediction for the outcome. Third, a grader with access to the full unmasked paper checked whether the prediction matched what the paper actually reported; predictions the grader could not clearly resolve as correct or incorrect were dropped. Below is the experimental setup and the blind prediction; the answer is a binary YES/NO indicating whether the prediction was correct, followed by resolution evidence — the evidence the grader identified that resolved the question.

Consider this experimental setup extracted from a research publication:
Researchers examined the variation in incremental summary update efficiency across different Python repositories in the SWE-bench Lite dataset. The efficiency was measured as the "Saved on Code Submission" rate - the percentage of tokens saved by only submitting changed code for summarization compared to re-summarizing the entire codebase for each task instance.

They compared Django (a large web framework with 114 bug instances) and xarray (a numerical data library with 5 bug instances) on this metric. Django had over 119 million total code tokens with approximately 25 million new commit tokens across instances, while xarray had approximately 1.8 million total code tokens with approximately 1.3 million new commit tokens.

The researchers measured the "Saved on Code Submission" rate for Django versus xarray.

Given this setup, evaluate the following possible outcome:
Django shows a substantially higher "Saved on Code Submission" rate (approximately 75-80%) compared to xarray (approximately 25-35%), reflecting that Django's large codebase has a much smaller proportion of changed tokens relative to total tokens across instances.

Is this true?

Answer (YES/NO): NO